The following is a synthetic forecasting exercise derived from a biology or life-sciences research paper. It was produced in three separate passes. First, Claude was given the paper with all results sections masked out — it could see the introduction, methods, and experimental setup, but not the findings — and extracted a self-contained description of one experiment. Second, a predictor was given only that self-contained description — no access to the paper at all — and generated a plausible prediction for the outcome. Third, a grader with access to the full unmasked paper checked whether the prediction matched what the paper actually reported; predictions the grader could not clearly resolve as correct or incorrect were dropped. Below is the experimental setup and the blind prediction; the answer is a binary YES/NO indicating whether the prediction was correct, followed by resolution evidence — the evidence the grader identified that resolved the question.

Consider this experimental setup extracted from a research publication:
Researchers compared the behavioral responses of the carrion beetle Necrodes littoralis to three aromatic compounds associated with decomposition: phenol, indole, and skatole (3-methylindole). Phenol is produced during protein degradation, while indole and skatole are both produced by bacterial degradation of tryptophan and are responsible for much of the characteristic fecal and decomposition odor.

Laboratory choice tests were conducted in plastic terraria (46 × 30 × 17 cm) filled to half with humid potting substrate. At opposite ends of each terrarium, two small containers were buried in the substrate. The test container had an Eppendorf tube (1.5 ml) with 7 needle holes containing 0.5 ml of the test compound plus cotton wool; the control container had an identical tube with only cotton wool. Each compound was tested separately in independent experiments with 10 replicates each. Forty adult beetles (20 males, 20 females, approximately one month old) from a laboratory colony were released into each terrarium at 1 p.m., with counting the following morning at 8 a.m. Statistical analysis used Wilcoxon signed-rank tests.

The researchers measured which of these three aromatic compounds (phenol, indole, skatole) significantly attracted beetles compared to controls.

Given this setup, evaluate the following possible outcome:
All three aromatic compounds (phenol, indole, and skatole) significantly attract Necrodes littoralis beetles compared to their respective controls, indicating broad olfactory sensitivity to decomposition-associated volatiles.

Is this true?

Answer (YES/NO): NO